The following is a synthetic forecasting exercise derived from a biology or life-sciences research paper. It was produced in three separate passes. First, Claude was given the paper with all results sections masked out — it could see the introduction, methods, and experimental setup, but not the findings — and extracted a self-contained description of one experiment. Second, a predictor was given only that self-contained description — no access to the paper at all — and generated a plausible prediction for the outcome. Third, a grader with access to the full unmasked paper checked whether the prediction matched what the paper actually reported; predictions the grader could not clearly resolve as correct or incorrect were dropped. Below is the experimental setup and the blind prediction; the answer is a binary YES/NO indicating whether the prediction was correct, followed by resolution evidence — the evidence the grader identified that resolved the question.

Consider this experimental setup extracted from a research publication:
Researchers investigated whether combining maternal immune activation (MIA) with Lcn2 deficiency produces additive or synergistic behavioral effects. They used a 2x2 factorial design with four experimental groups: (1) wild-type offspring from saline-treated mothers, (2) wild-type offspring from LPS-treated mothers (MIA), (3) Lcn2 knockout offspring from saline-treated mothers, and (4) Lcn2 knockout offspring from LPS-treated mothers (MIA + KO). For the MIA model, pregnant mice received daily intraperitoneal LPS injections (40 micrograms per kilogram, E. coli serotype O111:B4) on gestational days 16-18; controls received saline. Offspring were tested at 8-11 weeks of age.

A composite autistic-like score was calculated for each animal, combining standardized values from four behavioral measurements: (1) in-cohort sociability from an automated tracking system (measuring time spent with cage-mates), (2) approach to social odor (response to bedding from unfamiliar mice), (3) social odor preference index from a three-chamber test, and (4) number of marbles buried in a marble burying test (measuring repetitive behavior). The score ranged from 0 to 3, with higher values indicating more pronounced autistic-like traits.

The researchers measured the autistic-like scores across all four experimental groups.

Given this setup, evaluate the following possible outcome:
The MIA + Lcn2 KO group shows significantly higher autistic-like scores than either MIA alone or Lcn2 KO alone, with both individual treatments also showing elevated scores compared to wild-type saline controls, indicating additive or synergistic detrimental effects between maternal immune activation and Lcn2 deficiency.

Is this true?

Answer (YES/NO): NO